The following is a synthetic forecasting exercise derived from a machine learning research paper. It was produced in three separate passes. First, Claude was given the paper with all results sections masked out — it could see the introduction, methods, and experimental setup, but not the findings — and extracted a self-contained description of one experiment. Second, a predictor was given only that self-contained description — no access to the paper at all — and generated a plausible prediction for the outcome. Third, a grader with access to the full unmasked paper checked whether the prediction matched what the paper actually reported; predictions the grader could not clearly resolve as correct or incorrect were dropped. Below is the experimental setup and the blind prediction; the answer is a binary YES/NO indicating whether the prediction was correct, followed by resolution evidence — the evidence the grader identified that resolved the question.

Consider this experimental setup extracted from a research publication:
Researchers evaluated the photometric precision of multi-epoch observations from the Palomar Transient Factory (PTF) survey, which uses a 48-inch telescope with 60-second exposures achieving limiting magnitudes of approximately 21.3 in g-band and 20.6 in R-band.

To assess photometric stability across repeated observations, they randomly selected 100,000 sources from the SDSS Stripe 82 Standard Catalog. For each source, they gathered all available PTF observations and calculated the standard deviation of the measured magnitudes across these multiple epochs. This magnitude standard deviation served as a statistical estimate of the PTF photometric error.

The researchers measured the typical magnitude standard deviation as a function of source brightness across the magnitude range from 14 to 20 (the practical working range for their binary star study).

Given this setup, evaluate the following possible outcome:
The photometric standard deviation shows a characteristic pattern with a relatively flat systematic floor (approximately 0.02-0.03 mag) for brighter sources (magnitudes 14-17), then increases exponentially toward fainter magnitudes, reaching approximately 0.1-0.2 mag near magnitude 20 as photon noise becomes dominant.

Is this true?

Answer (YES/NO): NO